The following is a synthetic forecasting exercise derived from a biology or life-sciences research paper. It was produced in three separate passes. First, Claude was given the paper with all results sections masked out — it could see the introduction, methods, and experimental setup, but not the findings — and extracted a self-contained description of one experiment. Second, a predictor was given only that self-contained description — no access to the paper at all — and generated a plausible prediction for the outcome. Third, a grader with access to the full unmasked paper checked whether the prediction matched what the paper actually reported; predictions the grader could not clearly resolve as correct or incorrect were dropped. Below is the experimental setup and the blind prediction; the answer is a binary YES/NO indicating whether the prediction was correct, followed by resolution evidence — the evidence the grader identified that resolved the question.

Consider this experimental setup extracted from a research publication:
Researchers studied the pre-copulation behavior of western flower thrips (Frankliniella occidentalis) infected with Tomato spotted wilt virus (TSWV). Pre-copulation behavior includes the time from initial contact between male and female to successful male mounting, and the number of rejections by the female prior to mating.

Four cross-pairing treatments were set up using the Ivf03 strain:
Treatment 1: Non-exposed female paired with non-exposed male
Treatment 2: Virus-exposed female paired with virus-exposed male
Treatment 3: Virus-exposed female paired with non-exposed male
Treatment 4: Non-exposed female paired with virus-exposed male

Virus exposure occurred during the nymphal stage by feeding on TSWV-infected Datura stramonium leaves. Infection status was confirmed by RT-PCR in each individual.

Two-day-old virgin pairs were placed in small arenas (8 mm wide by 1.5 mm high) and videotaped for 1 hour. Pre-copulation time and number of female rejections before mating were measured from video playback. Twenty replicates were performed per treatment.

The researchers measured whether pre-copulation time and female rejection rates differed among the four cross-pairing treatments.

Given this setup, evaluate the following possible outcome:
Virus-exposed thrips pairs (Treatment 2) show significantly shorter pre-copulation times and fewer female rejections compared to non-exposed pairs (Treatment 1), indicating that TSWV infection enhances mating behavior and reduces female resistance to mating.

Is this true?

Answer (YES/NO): NO